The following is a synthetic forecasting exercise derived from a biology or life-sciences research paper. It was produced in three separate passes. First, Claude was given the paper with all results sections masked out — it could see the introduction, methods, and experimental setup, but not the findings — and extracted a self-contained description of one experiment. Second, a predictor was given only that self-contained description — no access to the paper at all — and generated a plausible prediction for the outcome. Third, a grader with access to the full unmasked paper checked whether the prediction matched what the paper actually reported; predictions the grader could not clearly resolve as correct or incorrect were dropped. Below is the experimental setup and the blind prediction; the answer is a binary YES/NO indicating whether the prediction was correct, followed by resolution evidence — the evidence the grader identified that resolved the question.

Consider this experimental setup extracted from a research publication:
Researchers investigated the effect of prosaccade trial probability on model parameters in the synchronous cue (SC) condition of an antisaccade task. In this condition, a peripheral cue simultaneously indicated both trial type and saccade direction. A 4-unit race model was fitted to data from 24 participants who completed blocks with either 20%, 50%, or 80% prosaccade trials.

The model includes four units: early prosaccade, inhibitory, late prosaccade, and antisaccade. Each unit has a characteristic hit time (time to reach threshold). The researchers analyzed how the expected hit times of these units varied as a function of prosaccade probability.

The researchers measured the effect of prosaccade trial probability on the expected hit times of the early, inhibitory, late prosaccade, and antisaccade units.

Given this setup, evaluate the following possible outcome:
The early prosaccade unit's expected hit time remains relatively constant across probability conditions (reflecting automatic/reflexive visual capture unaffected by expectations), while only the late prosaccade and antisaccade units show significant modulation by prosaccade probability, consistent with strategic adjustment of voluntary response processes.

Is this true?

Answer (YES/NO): NO